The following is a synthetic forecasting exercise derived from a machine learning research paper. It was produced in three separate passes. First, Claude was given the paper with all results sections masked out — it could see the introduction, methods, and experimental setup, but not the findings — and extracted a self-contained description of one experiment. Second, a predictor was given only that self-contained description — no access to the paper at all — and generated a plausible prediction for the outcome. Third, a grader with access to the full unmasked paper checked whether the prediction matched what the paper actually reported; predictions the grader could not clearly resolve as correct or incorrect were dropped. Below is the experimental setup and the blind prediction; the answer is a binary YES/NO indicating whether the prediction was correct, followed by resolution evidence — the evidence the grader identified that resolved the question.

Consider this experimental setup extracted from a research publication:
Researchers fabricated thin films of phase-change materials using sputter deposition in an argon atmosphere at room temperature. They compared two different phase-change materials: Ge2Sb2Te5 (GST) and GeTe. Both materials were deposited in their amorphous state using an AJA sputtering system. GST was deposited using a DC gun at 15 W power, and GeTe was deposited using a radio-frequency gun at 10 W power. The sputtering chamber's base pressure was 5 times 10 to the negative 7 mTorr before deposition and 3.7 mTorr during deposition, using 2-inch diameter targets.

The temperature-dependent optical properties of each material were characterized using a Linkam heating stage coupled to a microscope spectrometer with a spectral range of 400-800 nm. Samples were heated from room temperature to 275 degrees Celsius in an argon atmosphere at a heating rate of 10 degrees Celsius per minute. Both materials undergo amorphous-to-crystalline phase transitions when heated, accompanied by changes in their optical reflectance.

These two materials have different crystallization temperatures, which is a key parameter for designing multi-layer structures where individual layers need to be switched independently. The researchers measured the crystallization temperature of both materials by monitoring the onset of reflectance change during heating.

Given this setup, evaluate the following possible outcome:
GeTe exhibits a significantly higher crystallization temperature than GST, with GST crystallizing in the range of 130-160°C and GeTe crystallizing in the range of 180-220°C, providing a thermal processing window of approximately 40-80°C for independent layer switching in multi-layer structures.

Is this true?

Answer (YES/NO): NO